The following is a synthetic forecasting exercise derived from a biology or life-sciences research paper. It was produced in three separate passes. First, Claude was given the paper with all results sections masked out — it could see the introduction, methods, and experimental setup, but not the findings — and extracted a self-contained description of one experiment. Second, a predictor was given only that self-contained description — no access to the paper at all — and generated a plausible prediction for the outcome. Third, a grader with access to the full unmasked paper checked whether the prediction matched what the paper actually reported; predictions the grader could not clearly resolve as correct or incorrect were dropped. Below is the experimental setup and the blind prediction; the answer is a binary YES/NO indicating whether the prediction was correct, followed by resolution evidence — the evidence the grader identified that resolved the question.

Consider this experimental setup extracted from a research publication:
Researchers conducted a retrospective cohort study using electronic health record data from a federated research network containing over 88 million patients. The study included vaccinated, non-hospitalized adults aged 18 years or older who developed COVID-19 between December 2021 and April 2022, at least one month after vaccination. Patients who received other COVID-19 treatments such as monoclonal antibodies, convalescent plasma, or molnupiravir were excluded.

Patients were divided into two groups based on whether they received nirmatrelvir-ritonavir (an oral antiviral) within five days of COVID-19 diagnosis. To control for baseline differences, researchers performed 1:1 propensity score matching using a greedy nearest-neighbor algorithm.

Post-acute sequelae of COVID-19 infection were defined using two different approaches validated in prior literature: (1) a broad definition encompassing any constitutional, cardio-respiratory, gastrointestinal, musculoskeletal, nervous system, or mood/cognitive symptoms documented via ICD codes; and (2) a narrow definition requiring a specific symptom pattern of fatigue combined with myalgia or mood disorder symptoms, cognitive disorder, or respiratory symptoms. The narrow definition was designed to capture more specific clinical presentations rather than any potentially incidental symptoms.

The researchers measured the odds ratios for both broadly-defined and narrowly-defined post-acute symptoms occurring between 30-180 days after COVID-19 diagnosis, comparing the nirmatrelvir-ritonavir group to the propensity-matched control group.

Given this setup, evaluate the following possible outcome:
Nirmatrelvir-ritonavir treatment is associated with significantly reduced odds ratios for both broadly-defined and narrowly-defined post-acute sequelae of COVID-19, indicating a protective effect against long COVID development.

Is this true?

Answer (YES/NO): YES